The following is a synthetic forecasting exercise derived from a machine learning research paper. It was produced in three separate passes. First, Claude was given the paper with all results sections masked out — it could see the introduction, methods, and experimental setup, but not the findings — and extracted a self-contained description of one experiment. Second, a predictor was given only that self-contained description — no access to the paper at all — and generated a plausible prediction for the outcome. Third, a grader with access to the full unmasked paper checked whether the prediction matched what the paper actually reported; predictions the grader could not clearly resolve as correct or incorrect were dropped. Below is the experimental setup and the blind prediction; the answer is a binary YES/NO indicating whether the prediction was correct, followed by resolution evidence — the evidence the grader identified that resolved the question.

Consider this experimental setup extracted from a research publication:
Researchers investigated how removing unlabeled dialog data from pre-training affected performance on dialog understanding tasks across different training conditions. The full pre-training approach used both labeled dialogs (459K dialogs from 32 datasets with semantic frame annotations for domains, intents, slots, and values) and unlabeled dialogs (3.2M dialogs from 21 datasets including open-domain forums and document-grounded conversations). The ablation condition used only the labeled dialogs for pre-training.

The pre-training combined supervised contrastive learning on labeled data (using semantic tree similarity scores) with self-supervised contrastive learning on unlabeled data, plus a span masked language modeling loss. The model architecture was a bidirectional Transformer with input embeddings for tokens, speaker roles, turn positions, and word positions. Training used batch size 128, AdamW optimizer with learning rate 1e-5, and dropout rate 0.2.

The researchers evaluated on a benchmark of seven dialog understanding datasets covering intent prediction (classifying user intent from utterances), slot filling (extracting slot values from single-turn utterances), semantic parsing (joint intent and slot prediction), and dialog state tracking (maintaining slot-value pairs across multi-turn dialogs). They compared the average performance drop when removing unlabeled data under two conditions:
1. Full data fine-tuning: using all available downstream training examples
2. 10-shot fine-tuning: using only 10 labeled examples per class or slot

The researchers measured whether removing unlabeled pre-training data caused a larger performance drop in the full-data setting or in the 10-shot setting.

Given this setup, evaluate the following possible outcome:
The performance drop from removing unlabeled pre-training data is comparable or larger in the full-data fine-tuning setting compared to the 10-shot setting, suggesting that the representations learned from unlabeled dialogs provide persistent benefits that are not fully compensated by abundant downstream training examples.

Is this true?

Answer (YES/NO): YES